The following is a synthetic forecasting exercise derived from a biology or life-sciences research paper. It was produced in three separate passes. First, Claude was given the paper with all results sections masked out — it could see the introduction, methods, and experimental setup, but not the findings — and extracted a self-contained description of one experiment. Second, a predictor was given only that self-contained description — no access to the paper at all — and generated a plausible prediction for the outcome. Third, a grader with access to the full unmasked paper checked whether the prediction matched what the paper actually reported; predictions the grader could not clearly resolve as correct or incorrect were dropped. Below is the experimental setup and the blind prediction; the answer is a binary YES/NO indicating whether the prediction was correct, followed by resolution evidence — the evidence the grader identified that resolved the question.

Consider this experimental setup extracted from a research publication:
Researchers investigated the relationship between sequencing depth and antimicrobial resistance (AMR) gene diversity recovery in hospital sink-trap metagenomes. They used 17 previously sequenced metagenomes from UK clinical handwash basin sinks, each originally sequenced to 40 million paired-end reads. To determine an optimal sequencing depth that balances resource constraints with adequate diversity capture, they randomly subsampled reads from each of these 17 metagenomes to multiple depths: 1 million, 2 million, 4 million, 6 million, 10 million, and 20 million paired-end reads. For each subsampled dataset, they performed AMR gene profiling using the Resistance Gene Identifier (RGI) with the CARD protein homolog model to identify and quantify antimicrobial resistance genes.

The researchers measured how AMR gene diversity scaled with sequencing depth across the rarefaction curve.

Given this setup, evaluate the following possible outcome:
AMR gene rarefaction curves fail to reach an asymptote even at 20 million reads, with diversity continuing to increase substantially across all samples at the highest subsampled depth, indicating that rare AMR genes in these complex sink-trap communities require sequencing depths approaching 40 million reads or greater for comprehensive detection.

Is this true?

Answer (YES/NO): NO